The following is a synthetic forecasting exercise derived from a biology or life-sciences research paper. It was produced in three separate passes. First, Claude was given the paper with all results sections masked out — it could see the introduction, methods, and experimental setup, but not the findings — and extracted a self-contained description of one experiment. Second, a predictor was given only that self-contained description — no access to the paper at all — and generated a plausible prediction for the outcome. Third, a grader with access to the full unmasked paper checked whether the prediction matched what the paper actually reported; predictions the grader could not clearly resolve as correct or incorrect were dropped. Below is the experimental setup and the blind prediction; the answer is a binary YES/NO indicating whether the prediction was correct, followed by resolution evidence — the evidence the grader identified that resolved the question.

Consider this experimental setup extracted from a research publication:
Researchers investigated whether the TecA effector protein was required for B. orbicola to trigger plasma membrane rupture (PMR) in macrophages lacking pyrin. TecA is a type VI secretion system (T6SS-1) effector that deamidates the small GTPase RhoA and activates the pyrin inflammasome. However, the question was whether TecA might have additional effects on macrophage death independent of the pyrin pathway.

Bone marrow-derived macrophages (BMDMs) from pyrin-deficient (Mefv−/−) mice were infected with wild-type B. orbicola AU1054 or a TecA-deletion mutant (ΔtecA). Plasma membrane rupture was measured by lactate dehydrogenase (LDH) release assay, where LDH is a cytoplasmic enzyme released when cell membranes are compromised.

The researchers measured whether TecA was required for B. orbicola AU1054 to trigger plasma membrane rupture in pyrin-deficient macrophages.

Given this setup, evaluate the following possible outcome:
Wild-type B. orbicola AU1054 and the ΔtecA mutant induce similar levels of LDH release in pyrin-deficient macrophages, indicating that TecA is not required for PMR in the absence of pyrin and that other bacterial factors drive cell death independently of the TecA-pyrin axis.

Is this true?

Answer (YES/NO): NO